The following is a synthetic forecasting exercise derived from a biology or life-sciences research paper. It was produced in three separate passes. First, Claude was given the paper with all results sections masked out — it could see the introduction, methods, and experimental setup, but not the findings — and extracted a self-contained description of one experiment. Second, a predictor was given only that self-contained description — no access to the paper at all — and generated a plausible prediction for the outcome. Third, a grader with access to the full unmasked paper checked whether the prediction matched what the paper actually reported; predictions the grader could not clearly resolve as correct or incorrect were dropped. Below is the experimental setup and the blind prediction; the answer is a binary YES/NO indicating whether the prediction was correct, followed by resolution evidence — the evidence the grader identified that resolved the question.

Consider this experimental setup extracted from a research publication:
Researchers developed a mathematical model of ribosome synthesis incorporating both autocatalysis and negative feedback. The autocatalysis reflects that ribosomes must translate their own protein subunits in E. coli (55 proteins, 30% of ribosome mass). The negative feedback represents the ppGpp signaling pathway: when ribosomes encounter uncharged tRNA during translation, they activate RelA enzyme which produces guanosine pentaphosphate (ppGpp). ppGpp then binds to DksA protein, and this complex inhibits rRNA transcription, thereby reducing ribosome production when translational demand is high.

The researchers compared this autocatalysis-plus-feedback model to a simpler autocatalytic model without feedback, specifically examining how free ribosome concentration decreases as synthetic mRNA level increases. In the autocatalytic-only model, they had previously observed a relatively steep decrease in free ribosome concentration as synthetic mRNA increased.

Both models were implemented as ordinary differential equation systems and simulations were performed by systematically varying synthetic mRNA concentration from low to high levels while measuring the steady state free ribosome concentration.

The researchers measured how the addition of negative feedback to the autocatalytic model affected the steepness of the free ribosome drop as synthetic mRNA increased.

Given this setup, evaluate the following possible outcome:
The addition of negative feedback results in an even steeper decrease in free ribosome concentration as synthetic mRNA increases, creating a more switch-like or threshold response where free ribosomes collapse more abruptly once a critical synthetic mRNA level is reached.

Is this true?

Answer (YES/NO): NO